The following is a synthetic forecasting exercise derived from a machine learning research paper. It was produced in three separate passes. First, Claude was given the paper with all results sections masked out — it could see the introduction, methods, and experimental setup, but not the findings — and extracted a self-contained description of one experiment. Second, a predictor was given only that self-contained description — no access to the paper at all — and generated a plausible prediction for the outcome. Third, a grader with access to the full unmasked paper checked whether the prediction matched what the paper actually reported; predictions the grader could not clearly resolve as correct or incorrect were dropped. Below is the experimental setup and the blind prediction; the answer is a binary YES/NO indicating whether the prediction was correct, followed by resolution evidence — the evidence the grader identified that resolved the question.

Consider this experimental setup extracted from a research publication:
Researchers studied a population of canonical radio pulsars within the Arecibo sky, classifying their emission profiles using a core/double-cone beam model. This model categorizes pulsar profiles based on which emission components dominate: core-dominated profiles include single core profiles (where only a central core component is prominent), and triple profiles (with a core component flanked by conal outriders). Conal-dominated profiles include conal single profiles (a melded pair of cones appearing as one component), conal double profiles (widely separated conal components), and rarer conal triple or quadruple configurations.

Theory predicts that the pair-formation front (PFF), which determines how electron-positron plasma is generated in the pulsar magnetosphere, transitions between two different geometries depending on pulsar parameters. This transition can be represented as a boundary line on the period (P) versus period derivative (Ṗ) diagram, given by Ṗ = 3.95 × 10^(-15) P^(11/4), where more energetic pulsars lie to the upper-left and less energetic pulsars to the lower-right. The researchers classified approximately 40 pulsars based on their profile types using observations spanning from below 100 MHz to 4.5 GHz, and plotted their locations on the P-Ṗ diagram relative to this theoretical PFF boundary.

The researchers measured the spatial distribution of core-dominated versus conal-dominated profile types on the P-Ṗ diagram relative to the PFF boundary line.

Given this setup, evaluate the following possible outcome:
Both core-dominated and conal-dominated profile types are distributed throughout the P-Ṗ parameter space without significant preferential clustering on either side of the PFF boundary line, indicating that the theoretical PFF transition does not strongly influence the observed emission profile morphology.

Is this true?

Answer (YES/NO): NO